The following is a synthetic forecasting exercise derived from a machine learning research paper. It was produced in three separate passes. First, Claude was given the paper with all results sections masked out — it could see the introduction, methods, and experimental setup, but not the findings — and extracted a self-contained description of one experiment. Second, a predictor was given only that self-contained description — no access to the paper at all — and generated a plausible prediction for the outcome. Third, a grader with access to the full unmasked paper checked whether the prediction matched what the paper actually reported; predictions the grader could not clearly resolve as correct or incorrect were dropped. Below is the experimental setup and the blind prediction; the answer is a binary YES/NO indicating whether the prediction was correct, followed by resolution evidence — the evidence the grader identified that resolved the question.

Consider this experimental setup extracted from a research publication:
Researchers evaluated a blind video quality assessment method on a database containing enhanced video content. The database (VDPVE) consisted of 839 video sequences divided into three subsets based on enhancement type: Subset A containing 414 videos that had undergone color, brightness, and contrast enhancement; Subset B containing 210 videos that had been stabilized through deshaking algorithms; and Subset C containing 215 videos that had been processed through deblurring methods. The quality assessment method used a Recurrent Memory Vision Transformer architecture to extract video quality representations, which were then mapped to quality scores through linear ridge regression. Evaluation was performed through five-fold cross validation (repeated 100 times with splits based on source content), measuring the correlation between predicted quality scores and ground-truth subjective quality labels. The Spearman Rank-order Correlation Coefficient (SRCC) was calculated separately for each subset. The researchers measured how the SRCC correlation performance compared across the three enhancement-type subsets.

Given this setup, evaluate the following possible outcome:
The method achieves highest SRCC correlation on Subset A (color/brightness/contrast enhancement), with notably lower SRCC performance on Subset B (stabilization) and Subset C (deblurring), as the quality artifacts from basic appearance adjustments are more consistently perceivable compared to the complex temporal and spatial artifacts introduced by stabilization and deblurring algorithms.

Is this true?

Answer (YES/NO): NO